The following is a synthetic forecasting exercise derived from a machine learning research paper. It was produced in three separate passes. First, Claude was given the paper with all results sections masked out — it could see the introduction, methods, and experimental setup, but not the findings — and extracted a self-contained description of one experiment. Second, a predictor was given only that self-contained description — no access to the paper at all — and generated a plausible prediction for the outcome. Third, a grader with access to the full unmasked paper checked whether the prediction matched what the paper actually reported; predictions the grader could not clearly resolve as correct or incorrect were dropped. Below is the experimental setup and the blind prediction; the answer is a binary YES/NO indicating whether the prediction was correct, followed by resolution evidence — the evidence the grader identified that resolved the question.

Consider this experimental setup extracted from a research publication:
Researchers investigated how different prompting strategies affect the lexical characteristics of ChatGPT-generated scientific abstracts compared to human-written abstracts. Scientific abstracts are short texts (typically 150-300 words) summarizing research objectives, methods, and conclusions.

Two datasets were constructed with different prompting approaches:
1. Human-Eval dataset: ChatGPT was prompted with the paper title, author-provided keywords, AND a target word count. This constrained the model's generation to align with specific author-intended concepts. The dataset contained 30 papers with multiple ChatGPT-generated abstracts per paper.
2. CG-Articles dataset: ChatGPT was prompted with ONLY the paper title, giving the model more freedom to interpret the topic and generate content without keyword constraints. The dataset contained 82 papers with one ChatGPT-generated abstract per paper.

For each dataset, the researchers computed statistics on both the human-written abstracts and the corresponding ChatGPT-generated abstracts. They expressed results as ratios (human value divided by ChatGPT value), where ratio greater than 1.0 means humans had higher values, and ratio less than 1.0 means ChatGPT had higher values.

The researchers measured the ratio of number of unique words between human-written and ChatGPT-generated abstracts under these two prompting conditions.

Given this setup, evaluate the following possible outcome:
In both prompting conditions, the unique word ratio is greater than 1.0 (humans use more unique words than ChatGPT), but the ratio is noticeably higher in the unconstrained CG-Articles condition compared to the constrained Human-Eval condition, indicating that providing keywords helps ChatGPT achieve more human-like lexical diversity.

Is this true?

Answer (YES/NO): NO